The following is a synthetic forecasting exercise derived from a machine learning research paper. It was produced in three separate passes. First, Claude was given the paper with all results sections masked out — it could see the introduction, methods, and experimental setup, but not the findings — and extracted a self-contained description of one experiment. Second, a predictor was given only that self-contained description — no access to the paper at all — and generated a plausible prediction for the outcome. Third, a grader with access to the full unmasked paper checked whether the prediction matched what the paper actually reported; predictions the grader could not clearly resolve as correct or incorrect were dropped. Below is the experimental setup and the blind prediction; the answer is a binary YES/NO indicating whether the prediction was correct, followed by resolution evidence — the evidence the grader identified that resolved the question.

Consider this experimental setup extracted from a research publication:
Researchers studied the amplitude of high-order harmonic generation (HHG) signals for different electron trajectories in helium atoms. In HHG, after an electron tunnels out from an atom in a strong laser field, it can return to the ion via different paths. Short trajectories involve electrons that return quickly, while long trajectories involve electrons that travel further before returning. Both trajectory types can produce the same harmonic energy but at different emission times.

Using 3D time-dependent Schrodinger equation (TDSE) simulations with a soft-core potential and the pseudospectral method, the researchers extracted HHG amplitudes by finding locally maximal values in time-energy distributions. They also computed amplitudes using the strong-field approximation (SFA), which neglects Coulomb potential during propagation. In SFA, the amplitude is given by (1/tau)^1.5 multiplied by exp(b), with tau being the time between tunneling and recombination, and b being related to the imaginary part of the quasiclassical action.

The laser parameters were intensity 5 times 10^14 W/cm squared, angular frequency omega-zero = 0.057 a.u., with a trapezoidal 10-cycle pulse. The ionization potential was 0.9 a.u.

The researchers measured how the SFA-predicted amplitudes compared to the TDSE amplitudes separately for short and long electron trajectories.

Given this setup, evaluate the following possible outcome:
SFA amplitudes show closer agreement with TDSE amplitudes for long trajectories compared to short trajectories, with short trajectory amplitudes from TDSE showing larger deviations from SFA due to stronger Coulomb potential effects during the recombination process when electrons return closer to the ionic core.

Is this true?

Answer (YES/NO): NO